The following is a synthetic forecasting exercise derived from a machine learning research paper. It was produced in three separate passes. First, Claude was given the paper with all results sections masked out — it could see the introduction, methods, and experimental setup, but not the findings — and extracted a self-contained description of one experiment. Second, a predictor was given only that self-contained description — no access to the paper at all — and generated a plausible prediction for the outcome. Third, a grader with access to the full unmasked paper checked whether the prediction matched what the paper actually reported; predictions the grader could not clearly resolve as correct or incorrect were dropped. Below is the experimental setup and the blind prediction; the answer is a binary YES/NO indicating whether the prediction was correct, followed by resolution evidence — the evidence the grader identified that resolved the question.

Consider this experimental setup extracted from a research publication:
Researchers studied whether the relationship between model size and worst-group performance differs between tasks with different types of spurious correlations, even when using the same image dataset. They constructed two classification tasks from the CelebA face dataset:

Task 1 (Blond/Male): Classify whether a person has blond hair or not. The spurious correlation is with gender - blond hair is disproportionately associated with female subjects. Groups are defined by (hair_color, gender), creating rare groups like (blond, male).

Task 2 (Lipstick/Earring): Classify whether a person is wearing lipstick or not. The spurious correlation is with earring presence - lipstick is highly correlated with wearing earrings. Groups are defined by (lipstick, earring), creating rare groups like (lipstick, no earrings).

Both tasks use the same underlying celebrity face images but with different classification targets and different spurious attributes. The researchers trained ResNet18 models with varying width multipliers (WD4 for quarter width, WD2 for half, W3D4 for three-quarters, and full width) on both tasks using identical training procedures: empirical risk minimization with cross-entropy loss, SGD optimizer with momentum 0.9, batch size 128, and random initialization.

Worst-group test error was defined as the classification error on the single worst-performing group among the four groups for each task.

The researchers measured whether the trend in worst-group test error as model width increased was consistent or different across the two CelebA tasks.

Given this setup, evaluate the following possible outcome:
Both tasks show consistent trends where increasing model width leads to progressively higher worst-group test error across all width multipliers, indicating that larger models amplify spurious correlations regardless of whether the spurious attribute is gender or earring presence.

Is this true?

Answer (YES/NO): NO